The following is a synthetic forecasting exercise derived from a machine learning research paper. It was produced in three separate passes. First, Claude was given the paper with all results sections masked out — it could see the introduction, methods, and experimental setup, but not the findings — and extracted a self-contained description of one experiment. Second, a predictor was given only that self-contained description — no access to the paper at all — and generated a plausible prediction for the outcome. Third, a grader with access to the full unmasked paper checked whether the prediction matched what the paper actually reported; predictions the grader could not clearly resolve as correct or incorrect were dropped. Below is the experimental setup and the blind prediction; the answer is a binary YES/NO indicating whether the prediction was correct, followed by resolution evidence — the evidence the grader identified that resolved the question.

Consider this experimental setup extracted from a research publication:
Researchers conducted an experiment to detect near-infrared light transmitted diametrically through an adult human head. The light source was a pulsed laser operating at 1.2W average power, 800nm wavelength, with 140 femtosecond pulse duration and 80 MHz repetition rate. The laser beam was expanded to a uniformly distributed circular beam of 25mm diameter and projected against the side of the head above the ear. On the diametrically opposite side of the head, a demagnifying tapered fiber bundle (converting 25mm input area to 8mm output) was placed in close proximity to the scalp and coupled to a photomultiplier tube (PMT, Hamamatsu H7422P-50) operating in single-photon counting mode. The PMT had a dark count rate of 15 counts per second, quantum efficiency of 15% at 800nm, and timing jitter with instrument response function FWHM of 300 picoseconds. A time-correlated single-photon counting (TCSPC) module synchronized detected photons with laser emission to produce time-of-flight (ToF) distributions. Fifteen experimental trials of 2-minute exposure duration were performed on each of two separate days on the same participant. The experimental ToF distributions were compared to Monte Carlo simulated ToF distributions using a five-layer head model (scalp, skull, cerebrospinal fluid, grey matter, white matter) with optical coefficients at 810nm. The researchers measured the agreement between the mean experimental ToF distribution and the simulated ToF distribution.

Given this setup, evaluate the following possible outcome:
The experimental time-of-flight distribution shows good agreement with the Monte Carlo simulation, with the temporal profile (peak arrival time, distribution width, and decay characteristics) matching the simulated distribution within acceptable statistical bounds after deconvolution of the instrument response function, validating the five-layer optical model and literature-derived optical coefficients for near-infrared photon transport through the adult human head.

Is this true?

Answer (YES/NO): NO